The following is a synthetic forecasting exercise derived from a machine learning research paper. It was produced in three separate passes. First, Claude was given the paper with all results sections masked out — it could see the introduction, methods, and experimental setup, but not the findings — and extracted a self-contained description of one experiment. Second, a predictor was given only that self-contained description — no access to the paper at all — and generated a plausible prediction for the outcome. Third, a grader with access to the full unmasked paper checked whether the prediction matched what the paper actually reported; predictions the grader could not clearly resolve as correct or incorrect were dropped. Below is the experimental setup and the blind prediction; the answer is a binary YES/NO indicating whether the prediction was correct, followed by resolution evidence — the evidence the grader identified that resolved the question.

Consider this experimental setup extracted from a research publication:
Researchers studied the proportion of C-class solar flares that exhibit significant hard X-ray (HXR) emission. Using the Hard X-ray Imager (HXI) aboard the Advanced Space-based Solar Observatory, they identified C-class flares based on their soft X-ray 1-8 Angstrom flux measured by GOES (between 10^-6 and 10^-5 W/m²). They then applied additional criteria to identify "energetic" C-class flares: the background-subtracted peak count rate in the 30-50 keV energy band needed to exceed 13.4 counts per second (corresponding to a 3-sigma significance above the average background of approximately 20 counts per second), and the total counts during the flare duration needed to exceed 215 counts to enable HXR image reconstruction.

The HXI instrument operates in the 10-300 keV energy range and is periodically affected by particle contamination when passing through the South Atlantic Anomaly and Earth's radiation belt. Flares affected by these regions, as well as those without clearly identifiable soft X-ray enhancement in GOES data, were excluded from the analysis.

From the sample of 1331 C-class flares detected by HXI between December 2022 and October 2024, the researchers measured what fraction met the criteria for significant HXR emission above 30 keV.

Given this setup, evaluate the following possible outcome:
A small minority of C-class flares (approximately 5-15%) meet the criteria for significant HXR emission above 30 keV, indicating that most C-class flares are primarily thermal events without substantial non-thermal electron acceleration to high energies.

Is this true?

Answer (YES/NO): YES